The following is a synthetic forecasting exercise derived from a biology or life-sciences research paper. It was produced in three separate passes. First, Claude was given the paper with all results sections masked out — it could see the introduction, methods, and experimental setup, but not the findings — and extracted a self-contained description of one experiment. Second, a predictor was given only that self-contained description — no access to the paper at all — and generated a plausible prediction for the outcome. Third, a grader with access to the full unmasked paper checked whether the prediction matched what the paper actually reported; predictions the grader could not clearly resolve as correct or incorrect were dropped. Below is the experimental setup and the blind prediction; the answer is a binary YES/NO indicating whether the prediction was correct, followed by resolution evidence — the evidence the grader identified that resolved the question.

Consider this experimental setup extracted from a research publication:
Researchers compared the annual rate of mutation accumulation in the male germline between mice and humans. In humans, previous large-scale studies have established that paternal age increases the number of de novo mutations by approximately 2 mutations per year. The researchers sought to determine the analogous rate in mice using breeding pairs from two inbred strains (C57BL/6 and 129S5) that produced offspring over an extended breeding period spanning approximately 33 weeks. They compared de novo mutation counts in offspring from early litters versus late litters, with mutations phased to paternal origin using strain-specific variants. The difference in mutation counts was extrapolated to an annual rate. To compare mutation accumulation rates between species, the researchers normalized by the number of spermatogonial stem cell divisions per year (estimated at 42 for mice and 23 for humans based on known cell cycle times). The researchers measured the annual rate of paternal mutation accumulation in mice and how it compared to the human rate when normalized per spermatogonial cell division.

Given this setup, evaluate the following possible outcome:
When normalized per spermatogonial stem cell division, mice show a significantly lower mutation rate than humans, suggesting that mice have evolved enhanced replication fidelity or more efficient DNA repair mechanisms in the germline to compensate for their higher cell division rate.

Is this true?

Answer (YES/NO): NO